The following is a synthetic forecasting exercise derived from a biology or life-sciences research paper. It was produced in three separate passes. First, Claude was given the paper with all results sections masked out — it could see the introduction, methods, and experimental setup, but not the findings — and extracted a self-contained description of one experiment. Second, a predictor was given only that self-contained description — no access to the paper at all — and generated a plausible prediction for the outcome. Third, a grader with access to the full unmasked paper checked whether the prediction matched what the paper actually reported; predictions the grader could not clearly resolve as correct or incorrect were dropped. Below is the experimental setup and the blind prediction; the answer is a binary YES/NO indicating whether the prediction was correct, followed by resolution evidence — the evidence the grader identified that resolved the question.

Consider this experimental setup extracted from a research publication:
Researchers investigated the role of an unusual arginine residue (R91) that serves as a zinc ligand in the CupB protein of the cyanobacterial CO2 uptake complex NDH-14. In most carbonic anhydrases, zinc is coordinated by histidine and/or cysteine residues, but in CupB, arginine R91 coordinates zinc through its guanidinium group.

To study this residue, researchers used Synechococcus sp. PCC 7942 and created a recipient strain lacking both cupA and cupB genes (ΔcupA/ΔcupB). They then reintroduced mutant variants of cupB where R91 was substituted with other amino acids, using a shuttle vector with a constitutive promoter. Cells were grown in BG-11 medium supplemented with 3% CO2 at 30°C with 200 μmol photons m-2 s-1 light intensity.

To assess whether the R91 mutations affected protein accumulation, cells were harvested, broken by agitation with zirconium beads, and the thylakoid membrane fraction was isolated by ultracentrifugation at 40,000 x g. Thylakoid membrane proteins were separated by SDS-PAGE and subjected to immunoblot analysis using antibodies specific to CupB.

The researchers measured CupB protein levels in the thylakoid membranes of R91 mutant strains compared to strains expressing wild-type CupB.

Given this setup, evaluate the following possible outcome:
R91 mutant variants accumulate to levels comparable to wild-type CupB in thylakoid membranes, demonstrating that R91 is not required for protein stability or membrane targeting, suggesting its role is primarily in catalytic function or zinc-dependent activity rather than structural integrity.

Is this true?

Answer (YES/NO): NO